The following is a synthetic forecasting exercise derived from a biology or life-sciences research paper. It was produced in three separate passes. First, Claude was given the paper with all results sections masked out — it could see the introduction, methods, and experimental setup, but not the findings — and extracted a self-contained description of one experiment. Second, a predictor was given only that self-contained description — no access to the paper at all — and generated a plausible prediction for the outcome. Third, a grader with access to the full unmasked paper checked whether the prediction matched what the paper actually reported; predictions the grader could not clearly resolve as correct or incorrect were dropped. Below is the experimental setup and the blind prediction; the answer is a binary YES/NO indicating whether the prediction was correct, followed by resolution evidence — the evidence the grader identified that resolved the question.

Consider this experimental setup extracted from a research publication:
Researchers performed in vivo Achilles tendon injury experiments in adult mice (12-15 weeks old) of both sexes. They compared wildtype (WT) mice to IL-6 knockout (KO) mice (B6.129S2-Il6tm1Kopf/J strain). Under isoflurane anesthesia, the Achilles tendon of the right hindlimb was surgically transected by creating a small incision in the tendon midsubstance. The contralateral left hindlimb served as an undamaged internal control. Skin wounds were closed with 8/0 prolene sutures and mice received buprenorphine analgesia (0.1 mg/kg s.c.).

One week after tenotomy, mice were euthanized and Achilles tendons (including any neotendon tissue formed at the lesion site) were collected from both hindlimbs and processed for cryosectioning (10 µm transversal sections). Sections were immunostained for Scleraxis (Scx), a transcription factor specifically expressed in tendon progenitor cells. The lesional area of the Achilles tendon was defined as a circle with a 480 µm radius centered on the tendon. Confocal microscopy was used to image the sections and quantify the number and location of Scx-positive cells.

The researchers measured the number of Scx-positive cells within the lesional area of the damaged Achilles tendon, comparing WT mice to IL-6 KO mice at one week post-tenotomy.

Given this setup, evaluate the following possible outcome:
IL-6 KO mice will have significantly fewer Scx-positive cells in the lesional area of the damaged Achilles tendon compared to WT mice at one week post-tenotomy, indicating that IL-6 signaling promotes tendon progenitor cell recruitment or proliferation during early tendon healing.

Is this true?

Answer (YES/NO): NO